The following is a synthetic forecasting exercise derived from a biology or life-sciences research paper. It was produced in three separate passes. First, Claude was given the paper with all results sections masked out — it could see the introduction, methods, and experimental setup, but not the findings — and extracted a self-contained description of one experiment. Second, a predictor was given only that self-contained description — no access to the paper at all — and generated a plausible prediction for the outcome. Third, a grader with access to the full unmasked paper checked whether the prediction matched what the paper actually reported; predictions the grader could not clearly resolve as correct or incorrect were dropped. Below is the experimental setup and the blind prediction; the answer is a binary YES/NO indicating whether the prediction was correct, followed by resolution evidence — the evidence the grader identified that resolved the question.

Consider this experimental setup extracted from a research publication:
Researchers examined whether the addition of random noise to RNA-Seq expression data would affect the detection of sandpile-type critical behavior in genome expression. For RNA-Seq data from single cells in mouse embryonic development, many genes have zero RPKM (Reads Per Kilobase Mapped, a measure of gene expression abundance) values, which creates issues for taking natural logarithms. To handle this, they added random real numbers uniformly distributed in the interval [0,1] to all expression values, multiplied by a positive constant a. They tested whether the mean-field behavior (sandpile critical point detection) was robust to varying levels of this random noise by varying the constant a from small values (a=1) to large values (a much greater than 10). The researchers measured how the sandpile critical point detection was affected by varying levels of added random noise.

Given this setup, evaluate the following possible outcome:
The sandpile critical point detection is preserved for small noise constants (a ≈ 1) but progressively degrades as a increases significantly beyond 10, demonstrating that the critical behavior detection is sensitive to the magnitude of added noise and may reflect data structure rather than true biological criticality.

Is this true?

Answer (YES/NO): NO